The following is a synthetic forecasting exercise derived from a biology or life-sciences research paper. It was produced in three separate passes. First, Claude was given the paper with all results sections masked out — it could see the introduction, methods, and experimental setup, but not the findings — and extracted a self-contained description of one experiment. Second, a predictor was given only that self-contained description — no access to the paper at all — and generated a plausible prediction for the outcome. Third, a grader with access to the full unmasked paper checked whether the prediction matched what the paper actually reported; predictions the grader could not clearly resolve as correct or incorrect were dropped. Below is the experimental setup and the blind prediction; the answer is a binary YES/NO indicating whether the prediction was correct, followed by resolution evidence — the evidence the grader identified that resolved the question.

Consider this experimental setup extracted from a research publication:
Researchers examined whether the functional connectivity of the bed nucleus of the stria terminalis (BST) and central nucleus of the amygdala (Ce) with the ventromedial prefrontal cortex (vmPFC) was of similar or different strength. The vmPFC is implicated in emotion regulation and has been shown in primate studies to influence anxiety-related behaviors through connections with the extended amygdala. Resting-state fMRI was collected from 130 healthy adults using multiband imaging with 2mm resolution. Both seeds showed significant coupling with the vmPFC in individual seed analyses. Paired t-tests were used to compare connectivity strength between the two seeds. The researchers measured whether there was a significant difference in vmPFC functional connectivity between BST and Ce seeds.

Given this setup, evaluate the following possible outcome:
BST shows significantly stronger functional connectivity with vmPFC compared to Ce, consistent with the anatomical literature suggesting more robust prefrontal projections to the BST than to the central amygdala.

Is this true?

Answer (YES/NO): YES